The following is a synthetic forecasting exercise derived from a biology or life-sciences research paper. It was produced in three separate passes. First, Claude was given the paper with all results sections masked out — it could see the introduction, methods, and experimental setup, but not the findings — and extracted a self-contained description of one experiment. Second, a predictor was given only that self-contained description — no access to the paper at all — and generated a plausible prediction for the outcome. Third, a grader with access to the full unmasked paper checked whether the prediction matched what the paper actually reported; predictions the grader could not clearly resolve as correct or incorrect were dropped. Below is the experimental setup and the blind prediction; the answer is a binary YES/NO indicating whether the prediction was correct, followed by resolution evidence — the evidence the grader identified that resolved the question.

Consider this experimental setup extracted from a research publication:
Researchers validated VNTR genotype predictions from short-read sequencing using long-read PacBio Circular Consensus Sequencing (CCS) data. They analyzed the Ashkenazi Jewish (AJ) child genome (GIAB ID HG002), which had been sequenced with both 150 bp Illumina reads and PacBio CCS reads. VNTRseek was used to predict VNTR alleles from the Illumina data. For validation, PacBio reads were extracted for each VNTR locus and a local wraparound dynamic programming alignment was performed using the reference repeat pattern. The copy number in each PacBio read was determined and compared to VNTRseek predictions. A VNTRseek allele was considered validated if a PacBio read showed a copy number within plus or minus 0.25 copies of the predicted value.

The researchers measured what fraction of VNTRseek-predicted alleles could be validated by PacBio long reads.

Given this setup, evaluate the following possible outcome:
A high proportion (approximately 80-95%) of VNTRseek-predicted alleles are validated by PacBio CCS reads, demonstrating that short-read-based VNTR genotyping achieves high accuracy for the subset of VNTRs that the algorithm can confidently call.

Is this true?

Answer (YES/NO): NO